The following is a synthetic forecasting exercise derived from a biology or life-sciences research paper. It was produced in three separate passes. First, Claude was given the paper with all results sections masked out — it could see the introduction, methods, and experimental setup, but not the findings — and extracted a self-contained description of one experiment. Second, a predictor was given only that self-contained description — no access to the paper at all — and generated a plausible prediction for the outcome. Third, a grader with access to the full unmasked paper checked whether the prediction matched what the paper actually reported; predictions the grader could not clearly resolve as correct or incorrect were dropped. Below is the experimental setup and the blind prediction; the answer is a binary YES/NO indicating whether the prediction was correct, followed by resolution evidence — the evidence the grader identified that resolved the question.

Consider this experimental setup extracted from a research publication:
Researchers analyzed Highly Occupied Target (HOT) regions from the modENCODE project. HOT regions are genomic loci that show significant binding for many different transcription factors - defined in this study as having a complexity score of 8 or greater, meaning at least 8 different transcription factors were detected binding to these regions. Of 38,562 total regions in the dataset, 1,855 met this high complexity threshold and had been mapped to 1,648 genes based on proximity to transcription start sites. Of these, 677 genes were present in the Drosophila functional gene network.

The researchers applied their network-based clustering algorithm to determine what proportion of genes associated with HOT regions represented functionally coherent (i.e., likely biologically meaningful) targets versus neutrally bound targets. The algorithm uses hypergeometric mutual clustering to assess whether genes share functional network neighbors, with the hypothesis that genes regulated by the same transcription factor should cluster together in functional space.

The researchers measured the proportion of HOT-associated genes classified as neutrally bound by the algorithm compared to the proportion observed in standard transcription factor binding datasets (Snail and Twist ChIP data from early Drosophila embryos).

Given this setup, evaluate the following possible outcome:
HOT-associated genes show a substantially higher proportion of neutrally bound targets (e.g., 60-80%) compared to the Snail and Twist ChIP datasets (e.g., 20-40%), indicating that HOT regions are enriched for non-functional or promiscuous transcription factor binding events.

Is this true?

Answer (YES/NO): NO